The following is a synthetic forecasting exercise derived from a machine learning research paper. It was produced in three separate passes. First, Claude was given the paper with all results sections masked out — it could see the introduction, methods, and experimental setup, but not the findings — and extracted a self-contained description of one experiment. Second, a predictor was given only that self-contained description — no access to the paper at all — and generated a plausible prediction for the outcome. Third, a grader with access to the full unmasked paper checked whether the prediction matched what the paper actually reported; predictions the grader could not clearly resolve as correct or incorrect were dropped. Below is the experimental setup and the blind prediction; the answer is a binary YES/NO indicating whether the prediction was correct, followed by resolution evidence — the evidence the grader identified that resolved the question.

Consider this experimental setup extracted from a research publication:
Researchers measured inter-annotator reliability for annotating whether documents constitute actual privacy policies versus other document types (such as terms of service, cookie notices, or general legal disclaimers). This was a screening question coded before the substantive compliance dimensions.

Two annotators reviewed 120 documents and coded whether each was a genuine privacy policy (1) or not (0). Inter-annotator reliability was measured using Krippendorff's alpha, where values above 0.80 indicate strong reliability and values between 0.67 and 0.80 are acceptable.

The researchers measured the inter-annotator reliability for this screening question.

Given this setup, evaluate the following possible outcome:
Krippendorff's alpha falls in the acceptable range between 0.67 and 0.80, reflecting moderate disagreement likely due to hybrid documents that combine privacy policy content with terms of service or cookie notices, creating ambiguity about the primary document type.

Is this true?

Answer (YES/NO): YES